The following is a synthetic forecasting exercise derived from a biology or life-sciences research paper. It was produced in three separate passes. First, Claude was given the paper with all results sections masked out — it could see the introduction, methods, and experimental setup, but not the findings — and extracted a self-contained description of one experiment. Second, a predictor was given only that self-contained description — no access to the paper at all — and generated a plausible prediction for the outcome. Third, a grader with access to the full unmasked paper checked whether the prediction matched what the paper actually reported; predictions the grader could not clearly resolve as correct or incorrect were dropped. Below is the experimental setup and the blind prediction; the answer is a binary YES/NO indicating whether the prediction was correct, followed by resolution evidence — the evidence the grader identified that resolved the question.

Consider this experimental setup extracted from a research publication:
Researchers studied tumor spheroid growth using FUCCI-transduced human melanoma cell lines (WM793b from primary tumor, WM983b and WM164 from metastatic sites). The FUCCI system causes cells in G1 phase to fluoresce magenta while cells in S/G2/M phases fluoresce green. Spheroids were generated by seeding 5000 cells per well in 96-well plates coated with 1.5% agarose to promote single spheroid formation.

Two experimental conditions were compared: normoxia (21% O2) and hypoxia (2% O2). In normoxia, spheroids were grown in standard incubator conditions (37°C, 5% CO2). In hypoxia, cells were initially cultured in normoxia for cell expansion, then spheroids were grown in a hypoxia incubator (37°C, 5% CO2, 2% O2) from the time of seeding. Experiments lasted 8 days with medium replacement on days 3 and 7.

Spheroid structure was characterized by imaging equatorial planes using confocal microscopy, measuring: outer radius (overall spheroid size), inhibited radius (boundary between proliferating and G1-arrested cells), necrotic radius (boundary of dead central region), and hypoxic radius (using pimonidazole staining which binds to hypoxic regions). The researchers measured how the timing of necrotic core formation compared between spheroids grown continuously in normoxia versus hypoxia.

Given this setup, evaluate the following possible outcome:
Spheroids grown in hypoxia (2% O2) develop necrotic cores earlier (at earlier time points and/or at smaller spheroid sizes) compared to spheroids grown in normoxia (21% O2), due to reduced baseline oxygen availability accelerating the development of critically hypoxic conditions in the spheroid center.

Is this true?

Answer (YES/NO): YES